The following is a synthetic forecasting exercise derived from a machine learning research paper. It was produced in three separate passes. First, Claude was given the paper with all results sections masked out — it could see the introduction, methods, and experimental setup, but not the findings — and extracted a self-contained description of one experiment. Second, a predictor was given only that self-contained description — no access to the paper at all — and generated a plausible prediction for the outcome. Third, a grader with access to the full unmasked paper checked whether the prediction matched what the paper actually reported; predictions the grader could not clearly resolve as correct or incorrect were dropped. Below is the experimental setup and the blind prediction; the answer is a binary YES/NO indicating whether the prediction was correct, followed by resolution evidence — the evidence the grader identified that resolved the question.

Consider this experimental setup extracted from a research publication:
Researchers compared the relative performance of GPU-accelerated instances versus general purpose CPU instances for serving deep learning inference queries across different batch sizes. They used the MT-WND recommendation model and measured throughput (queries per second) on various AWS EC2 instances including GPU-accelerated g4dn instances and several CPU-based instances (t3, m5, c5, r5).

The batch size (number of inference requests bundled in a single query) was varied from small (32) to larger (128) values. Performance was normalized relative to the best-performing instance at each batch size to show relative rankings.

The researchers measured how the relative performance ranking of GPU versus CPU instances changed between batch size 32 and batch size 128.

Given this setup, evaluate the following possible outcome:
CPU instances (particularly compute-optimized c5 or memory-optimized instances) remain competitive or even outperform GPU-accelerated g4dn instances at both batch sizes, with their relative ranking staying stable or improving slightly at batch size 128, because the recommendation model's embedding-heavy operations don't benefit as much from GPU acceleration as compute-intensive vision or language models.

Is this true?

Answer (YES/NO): NO